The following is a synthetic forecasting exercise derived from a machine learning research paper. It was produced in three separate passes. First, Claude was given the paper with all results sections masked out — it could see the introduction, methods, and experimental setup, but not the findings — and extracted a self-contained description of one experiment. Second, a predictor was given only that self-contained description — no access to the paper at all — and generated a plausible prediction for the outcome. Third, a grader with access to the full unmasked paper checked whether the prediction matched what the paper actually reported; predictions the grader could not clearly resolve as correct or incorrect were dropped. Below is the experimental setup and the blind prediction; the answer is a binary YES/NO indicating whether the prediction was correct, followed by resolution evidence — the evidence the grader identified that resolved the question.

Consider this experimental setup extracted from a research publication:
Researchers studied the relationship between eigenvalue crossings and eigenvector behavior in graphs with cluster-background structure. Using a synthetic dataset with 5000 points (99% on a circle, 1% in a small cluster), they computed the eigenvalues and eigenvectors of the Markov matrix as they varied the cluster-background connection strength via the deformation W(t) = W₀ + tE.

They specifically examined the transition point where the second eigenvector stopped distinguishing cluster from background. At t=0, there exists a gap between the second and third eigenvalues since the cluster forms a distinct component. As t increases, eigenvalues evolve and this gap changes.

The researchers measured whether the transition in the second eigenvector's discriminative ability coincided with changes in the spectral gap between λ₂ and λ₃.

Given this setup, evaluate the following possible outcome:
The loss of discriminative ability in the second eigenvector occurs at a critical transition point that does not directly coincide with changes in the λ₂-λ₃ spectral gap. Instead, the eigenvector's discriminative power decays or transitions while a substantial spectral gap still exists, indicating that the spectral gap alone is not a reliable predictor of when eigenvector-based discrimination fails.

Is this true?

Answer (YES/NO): NO